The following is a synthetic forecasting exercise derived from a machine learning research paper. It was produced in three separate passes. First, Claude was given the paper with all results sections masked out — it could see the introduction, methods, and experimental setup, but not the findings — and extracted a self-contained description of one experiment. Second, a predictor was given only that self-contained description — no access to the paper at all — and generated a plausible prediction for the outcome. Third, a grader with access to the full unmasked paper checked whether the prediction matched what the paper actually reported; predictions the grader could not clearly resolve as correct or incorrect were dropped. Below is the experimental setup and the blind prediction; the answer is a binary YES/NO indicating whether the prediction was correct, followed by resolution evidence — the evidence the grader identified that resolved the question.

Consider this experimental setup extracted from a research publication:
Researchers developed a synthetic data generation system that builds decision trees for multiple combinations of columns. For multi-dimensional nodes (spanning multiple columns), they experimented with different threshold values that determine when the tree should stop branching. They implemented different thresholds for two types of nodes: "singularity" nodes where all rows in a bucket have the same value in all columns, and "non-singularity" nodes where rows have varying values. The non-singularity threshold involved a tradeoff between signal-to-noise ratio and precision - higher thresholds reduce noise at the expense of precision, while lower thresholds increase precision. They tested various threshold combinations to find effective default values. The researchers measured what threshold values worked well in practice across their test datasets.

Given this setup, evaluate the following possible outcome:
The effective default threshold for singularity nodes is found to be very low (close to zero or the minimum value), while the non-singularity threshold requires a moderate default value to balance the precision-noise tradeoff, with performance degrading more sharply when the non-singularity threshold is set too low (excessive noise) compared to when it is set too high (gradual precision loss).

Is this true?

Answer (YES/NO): NO